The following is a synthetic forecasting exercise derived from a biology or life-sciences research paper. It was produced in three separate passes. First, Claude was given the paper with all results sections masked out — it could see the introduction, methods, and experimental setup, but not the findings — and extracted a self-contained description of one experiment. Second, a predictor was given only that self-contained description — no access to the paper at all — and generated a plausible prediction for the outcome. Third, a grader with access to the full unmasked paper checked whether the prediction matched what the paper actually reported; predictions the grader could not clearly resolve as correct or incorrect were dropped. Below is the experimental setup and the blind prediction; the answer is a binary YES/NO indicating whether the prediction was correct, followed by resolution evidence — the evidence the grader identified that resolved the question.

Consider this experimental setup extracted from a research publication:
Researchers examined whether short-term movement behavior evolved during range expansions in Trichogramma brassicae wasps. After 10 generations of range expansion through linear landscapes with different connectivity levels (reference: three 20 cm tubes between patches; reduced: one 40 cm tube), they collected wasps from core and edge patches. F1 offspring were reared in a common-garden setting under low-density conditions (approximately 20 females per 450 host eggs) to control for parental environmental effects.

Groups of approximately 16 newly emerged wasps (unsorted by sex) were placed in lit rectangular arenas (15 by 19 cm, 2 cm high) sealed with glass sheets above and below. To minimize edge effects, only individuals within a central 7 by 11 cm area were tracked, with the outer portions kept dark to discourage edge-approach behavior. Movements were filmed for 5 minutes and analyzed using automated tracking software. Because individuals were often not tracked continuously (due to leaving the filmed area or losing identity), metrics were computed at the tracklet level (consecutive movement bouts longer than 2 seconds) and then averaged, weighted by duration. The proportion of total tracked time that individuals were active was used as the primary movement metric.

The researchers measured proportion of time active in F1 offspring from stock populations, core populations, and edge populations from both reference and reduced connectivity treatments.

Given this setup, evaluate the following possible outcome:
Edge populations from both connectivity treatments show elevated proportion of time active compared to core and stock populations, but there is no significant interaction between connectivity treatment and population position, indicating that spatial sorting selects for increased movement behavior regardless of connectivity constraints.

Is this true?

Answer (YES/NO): NO